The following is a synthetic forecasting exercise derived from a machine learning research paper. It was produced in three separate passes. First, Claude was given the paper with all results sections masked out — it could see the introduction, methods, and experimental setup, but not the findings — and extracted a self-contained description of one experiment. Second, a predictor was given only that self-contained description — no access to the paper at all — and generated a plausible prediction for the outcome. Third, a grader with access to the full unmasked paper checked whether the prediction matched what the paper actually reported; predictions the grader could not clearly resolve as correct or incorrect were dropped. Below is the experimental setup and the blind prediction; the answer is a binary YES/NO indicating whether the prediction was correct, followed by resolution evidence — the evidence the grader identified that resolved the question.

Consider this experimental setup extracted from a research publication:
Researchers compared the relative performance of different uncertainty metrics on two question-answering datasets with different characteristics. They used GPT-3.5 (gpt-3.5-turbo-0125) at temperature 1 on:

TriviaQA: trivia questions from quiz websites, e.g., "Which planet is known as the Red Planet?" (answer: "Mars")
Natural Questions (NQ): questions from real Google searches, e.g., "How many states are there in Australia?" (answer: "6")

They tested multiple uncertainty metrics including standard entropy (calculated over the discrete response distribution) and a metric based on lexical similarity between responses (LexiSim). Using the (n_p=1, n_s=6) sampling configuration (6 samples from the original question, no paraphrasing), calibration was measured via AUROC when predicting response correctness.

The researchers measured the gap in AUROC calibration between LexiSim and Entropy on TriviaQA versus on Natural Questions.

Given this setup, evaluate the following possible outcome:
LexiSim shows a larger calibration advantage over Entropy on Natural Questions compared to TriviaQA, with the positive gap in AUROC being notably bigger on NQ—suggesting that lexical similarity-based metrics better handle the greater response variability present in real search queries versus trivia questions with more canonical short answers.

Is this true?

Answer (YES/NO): YES